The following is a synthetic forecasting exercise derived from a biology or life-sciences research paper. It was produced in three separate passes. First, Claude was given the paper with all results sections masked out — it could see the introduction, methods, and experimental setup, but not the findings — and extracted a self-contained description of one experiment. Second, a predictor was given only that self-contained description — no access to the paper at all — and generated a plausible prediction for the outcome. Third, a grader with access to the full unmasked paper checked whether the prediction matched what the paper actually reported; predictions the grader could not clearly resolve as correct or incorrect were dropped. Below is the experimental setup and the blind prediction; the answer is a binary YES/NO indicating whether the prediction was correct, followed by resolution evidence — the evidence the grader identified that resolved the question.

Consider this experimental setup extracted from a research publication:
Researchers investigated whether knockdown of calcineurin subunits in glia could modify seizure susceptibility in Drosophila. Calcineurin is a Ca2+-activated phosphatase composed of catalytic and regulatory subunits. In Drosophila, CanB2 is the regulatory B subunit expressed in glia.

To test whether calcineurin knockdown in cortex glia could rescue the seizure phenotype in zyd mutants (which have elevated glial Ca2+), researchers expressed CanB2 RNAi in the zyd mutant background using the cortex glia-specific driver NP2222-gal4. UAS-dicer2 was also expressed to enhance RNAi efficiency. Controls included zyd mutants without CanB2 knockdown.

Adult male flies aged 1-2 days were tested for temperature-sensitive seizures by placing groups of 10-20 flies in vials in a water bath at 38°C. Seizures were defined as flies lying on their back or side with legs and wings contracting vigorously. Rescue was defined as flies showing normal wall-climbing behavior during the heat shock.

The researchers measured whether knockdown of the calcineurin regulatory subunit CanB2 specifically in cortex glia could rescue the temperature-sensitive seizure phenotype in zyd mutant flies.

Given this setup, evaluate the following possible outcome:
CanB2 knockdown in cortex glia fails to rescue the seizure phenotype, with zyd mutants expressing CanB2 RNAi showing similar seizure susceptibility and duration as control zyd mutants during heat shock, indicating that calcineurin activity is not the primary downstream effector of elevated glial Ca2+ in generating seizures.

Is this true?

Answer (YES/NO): NO